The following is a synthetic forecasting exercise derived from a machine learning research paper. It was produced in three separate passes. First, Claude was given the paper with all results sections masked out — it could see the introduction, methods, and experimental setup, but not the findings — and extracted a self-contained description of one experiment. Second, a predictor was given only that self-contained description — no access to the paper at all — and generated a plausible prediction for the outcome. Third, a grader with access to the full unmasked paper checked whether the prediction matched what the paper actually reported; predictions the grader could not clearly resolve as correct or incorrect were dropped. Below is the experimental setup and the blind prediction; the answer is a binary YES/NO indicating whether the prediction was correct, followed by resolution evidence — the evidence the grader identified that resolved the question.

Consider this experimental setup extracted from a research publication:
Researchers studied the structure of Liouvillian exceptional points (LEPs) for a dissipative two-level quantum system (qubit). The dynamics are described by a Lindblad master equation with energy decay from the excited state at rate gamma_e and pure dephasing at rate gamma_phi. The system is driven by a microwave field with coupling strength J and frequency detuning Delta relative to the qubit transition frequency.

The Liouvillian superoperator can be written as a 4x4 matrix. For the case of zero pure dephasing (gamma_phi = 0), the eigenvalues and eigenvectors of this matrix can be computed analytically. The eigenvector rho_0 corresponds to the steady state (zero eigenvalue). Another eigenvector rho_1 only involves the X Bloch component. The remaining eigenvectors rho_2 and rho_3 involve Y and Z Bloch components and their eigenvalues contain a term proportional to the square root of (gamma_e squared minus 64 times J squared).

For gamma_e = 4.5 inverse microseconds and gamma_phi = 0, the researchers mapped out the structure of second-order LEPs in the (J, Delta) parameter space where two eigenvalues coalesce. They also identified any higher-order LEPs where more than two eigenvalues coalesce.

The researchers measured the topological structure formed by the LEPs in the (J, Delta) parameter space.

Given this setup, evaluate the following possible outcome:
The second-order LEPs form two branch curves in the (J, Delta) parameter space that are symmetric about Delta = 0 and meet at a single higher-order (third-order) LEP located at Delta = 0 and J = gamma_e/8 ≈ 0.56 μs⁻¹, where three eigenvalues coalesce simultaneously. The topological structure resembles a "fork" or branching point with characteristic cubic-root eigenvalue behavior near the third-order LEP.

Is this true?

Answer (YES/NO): NO